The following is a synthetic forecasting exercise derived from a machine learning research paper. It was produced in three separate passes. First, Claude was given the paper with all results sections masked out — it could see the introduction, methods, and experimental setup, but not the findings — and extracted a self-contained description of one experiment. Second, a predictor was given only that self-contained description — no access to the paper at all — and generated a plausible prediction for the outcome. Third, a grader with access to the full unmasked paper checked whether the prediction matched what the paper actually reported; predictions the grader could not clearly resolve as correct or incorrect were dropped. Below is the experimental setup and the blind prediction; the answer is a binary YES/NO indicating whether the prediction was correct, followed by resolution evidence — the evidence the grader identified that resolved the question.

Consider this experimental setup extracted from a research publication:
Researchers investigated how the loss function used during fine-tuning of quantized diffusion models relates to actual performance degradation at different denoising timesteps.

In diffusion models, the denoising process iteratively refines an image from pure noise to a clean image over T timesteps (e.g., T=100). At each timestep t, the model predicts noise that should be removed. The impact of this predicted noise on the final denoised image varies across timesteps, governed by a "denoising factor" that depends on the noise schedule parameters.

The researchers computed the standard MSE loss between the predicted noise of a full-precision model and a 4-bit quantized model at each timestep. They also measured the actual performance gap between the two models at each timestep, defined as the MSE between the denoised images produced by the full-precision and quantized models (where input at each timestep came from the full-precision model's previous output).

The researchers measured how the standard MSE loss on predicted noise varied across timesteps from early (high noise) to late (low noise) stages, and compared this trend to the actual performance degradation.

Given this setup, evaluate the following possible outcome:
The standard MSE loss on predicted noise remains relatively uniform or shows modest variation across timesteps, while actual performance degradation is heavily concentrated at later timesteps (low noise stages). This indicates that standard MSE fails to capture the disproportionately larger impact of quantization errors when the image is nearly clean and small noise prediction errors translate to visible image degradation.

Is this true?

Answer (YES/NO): NO